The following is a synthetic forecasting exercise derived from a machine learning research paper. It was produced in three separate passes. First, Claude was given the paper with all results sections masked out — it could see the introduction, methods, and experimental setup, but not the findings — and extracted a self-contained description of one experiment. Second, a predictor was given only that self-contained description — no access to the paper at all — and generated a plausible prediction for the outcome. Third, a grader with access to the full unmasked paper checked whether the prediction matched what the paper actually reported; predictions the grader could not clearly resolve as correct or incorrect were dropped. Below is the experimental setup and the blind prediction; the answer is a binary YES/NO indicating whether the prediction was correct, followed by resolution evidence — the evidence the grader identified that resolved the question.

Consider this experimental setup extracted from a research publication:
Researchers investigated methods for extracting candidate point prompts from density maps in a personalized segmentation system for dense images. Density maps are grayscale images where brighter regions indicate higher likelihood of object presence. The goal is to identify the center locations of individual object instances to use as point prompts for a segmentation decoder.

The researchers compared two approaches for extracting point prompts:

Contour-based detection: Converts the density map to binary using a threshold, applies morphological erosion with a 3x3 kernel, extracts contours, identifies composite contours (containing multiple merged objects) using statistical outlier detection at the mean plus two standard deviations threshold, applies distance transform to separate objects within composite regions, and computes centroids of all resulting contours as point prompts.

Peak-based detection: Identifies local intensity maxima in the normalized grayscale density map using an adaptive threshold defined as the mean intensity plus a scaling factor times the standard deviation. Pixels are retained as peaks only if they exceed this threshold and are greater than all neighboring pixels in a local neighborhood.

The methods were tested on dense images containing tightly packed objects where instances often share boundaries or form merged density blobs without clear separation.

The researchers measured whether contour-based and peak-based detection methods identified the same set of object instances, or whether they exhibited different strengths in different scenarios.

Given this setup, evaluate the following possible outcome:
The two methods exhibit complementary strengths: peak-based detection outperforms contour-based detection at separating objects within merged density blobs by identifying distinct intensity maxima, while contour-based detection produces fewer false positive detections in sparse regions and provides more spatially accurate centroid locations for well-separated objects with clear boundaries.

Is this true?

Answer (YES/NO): NO